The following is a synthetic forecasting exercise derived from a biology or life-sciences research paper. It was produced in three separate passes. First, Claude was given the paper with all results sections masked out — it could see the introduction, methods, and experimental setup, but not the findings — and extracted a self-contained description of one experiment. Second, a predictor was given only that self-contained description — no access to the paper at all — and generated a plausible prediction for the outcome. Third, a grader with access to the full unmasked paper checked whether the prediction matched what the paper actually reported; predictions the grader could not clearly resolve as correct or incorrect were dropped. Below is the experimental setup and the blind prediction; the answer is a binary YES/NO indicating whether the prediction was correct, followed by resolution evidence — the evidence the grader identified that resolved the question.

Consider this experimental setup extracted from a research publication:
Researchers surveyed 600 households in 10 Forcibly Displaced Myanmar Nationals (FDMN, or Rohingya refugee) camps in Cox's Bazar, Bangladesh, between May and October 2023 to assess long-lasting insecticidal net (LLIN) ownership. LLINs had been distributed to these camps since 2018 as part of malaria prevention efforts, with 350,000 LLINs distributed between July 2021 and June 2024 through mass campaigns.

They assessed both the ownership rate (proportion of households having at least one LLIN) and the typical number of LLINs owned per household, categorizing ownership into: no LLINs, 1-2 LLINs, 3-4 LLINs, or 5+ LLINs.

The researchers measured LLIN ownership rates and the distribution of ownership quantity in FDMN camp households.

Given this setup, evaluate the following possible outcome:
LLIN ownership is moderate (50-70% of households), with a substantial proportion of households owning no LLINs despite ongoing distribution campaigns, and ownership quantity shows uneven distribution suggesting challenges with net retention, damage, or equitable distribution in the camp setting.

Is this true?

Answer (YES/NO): NO